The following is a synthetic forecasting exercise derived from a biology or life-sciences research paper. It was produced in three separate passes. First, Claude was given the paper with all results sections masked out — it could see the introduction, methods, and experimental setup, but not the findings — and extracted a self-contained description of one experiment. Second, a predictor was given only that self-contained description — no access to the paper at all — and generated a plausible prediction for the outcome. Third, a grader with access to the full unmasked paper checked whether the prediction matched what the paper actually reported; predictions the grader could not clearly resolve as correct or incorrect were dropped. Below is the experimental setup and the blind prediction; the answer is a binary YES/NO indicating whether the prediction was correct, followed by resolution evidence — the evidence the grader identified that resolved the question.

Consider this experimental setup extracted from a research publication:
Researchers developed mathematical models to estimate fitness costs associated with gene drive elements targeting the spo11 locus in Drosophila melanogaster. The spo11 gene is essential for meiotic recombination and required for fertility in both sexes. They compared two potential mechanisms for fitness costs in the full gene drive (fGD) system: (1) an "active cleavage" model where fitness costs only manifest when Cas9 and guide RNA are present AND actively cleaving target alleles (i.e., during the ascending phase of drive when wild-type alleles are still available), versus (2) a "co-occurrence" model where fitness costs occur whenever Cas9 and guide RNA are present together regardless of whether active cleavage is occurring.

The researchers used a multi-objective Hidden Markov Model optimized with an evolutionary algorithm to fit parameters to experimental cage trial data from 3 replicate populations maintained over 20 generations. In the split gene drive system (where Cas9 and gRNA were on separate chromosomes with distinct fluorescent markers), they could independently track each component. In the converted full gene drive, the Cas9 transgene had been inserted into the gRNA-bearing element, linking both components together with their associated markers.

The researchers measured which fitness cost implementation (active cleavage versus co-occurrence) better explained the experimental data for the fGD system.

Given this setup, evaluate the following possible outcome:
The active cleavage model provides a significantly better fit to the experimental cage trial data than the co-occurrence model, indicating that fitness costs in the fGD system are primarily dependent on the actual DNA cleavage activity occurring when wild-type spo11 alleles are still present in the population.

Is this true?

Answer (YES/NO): NO